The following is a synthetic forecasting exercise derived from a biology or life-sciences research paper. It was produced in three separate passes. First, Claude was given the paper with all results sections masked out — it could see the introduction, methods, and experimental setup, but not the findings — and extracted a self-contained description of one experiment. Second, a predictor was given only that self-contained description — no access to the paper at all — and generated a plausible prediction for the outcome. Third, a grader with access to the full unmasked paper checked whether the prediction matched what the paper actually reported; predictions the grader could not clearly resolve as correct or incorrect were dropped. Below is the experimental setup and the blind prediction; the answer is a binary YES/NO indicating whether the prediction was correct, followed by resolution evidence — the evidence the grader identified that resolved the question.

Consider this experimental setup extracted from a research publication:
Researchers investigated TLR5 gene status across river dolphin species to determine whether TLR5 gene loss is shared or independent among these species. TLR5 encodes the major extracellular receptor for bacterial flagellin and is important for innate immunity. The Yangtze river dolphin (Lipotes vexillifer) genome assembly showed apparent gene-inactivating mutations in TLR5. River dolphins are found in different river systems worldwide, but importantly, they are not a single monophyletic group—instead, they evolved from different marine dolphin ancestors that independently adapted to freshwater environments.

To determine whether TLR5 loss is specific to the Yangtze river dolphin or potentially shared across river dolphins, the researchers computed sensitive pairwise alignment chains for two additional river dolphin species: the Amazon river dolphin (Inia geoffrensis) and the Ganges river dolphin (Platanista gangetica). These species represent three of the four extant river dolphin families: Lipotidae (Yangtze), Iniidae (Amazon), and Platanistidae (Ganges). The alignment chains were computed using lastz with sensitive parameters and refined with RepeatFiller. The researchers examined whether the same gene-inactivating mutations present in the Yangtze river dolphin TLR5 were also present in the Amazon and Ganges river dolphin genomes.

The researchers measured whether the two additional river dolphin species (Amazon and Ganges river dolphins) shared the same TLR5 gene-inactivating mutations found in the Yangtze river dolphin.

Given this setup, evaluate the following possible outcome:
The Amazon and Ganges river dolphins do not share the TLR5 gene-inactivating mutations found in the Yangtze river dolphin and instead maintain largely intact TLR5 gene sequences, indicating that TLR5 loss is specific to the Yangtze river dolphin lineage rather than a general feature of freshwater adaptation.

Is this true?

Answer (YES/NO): NO